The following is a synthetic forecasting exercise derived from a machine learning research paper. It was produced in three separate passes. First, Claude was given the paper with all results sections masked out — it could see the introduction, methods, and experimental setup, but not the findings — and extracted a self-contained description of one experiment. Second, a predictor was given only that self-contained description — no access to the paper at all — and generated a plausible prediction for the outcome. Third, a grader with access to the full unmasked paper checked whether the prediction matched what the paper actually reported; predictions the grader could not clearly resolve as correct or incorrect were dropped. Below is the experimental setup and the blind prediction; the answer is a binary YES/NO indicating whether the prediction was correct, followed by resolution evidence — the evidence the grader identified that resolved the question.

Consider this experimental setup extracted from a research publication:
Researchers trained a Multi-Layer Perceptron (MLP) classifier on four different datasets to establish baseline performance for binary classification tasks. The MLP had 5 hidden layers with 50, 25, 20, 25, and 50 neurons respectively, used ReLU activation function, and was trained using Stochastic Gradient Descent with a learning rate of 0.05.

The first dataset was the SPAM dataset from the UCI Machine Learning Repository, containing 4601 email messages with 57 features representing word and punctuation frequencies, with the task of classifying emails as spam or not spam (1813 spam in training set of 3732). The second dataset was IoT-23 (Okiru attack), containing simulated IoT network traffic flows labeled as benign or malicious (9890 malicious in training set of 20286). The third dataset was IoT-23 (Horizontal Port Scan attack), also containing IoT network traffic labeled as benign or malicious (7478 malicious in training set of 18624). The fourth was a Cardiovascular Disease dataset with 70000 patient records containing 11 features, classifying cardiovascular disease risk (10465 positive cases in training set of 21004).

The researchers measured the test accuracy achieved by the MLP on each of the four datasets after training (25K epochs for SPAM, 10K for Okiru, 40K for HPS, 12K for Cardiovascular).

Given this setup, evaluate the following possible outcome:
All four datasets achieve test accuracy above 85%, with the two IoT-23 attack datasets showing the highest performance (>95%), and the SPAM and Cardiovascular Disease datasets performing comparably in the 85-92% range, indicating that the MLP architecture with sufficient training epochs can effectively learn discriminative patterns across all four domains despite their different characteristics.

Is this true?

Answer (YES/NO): NO